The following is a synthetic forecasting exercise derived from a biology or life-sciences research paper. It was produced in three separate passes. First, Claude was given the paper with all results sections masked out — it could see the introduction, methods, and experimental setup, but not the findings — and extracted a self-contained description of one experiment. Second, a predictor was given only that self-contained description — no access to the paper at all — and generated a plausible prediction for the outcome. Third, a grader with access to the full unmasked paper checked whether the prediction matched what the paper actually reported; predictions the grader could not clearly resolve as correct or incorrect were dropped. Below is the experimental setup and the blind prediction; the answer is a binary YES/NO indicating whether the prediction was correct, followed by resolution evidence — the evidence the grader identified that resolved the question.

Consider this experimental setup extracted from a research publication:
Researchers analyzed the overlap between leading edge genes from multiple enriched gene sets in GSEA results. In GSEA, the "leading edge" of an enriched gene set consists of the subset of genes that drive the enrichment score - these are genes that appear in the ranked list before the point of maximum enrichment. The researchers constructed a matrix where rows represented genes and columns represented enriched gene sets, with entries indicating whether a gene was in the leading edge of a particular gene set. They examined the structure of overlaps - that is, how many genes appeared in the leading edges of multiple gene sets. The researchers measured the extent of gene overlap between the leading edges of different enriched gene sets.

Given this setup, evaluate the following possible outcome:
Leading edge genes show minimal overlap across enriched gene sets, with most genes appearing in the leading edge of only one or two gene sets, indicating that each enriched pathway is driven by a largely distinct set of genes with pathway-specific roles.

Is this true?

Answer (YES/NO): NO